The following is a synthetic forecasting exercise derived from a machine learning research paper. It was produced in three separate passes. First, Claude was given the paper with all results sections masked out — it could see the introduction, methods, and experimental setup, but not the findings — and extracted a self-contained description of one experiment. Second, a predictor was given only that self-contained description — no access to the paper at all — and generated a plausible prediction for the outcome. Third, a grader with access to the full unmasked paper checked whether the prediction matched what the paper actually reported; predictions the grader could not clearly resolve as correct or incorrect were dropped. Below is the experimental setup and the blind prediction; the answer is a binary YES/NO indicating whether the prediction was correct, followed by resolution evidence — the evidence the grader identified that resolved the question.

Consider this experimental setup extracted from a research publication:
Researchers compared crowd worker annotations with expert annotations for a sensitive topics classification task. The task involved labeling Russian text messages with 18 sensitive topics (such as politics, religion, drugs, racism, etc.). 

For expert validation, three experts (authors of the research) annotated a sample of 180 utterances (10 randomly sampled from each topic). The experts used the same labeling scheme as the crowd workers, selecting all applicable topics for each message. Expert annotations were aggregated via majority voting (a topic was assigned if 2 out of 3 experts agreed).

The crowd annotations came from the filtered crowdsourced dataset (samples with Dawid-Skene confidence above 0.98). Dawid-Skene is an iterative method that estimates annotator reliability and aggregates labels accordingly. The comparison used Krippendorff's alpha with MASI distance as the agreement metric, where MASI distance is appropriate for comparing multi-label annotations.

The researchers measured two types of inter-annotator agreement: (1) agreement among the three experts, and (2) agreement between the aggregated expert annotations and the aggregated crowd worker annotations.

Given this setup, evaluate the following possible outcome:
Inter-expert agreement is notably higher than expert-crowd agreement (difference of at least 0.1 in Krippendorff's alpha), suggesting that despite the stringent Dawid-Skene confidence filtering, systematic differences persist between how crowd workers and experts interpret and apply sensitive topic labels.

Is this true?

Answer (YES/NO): NO